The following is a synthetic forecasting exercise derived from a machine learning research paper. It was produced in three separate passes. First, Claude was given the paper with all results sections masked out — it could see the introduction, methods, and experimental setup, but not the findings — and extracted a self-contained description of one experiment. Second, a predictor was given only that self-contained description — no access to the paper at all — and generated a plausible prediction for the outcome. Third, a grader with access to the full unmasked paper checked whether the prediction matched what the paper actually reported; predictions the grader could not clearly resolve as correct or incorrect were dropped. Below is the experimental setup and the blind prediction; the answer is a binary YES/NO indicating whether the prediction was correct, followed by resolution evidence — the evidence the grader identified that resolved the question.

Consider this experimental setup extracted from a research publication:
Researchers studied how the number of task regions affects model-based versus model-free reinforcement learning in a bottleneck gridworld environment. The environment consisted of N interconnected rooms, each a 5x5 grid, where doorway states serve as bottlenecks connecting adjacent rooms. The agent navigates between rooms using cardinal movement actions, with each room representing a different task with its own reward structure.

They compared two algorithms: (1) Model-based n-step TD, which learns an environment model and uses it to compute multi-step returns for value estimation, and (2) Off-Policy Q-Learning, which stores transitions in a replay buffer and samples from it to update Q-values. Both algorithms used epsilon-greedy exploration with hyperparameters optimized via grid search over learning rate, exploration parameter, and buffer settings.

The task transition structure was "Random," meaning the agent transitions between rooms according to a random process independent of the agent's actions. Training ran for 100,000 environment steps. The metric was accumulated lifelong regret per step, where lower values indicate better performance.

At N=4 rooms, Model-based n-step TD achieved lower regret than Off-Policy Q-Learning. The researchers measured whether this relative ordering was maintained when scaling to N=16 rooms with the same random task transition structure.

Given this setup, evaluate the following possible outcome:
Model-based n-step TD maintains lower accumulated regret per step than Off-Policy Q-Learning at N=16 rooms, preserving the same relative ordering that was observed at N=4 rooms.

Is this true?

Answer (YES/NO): NO